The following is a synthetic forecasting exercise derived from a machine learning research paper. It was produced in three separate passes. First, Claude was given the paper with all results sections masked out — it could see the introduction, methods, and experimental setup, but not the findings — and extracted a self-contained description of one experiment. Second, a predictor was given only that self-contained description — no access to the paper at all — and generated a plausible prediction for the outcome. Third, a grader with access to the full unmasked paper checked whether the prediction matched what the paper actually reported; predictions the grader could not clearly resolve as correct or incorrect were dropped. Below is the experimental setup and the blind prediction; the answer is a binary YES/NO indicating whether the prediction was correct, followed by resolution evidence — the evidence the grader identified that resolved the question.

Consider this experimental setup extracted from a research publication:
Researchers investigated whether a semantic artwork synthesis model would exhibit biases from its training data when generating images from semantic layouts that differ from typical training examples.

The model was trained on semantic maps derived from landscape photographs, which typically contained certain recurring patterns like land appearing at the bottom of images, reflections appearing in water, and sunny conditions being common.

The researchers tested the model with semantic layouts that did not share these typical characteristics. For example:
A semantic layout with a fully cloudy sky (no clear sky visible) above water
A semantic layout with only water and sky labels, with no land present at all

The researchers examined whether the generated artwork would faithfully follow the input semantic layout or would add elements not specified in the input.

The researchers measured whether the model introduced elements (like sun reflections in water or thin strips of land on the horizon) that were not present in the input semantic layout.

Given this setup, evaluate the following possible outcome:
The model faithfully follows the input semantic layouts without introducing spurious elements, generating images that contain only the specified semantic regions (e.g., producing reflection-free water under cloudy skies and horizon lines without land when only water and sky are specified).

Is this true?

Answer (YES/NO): NO